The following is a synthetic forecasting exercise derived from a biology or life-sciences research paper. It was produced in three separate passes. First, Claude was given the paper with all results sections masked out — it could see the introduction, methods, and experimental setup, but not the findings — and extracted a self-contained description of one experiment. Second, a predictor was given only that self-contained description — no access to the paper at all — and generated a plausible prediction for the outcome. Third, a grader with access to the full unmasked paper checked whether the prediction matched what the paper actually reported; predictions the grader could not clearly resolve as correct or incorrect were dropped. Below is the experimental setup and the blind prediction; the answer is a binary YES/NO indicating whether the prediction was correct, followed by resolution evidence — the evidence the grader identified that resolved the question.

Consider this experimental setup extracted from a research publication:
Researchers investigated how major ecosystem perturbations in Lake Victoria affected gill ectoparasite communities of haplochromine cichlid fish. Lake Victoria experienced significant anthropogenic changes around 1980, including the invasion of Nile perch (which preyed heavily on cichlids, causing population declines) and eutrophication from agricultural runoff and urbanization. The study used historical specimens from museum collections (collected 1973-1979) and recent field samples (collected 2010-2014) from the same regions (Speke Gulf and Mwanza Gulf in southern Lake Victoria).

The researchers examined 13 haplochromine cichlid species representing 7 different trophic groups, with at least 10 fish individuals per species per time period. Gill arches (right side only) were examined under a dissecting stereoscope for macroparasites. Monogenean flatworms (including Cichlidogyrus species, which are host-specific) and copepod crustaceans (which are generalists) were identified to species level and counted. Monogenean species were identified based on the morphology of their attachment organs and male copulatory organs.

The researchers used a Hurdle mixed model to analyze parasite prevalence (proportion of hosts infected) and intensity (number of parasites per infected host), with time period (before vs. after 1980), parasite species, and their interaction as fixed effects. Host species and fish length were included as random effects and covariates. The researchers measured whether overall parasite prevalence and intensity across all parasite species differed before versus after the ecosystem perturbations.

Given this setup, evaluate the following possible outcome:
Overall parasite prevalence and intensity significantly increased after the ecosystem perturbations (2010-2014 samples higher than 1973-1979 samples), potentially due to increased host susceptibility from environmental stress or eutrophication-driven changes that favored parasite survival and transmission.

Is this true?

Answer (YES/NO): NO